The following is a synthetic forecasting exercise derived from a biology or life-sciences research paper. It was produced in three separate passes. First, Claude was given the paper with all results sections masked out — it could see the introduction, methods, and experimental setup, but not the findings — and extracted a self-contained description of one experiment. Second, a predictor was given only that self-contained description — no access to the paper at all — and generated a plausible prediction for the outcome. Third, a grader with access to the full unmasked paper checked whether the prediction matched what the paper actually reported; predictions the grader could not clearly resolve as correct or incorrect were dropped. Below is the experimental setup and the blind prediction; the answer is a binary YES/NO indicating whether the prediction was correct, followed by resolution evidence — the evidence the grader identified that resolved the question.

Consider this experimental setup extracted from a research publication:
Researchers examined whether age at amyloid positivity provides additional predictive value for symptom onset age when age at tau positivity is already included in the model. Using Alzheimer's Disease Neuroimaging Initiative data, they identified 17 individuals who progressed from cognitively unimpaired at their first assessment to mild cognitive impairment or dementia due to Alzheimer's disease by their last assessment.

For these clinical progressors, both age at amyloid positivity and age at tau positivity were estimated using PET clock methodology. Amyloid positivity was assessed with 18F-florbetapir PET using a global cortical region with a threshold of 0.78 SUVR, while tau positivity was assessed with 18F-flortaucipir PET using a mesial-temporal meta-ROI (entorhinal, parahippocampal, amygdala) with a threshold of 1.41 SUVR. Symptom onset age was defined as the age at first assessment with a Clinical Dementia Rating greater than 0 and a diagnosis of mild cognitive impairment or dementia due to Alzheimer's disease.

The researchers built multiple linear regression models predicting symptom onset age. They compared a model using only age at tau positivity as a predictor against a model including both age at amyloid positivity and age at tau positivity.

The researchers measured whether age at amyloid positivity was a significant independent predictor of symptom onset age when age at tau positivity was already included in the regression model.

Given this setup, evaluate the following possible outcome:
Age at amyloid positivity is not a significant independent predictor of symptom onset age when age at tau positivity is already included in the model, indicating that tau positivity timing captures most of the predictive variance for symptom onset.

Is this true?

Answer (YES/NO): YES